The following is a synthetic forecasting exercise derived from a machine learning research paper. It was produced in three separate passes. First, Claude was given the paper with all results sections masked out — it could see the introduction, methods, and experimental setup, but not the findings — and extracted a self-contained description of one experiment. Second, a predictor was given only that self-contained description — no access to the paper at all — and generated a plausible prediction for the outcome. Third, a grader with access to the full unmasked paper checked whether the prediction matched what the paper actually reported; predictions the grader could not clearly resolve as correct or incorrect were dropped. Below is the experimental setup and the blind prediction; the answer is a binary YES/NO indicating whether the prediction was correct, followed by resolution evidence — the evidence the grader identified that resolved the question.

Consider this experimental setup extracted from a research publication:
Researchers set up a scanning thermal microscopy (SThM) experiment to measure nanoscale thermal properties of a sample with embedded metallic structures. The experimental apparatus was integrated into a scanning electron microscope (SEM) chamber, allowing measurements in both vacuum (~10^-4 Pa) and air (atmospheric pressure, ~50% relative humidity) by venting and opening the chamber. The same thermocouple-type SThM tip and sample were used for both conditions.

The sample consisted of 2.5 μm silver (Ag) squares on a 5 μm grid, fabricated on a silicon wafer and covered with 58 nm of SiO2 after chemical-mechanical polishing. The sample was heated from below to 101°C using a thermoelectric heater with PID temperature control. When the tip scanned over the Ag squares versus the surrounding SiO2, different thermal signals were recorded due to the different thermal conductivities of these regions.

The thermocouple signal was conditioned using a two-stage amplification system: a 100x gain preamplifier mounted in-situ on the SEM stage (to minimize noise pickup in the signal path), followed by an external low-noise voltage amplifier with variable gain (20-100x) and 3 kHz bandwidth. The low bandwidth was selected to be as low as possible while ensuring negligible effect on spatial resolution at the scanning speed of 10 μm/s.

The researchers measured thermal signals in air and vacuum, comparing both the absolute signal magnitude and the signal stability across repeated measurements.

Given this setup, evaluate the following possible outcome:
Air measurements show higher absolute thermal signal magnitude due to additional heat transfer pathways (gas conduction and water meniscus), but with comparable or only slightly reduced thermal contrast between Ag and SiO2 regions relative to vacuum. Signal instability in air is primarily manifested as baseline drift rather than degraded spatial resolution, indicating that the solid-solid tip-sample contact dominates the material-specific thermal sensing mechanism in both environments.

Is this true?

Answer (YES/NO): NO